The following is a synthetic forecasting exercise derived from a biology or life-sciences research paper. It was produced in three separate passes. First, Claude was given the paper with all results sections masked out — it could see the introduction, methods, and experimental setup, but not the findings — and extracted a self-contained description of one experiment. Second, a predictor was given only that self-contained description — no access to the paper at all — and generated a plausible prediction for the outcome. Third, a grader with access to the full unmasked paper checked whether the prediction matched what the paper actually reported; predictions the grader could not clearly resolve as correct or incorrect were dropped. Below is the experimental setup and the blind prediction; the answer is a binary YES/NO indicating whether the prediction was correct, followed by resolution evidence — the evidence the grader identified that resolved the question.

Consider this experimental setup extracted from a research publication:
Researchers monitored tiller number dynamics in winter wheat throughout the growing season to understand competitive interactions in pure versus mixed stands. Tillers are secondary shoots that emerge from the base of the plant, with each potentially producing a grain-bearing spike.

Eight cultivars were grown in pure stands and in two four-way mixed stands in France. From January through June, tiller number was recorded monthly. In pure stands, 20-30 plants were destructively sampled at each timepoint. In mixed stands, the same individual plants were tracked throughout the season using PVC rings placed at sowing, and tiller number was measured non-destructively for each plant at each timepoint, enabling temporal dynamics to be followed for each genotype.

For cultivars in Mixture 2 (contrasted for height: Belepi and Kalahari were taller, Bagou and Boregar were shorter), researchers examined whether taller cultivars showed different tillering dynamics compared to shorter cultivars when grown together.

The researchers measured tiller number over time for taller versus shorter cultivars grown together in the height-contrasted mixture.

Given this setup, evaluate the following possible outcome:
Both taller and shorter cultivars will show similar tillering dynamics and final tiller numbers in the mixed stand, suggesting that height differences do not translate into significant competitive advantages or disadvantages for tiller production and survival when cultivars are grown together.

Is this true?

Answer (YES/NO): NO